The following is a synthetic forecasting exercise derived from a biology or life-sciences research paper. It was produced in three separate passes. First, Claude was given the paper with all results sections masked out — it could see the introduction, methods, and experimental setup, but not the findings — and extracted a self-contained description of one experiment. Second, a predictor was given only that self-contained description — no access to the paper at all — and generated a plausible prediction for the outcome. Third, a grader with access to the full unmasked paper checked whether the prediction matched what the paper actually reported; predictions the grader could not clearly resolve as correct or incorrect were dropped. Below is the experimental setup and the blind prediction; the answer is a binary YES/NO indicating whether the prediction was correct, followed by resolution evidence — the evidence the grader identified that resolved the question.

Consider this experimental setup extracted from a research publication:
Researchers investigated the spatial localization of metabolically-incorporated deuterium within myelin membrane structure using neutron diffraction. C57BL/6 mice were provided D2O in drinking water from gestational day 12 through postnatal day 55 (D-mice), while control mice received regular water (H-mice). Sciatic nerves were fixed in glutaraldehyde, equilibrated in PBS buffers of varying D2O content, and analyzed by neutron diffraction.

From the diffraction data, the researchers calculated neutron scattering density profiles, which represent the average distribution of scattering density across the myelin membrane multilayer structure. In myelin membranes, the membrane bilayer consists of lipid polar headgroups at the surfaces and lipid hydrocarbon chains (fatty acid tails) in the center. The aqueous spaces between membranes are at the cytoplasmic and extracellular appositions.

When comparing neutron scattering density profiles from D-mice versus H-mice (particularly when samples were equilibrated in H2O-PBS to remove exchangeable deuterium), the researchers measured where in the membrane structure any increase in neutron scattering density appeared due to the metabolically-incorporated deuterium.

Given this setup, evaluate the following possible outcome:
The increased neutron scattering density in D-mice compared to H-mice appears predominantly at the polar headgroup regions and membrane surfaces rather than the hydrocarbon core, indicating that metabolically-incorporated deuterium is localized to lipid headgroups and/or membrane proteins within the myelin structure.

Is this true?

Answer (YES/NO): NO